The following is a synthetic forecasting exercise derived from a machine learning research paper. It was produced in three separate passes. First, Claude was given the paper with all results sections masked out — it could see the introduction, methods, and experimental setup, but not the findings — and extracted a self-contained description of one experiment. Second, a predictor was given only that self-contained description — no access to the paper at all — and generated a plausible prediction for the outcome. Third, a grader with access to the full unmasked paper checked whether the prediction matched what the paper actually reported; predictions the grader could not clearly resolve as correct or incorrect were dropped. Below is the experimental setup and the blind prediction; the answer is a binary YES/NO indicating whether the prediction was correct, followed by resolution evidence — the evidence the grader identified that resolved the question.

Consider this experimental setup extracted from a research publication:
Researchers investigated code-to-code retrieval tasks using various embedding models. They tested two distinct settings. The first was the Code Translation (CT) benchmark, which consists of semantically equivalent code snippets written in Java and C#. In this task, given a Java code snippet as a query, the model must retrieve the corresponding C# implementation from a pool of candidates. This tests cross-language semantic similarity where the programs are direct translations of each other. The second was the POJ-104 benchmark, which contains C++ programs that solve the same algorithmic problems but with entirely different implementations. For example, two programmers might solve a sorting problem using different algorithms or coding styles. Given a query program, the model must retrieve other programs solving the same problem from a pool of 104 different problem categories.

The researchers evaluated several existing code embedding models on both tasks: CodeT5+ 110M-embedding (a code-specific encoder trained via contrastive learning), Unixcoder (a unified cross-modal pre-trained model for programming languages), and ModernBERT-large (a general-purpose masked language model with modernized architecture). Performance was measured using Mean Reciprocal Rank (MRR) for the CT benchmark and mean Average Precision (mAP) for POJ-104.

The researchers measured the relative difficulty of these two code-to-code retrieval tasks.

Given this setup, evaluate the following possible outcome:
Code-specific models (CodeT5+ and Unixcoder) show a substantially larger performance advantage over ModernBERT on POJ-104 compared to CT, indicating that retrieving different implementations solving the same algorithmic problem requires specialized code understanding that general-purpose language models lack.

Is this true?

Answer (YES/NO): NO